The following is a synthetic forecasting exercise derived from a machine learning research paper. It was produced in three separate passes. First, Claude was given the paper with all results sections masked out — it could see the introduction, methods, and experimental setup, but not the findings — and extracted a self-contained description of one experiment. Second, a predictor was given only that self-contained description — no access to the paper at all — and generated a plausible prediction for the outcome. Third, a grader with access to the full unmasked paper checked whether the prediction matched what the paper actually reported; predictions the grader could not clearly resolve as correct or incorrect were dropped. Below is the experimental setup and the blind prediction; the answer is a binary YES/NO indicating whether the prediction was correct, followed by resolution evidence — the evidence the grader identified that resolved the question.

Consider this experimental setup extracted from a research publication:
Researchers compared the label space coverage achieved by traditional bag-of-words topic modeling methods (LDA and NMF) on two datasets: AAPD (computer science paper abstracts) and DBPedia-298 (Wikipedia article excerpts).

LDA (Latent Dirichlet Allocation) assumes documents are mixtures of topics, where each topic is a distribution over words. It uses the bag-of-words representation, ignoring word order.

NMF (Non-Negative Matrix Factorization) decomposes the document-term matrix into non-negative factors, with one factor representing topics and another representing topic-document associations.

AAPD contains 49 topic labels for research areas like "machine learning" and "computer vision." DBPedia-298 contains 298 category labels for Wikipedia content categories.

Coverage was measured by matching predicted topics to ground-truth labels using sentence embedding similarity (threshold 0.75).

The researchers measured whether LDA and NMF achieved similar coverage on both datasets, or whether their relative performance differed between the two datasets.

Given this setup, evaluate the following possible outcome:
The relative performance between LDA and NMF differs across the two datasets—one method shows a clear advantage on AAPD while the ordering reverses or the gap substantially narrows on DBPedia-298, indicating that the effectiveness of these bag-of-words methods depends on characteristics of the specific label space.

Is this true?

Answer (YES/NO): YES